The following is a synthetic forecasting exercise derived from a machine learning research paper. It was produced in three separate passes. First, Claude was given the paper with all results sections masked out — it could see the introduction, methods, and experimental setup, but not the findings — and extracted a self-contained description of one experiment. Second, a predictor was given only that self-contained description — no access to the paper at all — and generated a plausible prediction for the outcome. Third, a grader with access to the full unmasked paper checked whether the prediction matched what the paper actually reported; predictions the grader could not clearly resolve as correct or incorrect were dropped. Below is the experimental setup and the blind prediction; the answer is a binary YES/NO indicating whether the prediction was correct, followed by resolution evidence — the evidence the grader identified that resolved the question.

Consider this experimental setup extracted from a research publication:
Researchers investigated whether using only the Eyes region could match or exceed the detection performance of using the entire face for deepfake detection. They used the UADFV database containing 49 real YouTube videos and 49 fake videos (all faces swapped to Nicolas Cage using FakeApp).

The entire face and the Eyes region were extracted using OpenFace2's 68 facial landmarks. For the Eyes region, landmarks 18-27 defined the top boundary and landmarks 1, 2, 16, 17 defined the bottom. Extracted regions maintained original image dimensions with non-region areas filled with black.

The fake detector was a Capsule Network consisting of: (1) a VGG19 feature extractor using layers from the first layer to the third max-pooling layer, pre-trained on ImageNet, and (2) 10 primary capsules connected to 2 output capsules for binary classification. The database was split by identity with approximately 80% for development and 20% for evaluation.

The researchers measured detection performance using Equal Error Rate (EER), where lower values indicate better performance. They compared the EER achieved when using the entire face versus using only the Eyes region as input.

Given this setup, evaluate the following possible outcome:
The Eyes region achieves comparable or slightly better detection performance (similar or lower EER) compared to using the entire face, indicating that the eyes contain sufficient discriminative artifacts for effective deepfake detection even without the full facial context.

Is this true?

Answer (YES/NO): YES